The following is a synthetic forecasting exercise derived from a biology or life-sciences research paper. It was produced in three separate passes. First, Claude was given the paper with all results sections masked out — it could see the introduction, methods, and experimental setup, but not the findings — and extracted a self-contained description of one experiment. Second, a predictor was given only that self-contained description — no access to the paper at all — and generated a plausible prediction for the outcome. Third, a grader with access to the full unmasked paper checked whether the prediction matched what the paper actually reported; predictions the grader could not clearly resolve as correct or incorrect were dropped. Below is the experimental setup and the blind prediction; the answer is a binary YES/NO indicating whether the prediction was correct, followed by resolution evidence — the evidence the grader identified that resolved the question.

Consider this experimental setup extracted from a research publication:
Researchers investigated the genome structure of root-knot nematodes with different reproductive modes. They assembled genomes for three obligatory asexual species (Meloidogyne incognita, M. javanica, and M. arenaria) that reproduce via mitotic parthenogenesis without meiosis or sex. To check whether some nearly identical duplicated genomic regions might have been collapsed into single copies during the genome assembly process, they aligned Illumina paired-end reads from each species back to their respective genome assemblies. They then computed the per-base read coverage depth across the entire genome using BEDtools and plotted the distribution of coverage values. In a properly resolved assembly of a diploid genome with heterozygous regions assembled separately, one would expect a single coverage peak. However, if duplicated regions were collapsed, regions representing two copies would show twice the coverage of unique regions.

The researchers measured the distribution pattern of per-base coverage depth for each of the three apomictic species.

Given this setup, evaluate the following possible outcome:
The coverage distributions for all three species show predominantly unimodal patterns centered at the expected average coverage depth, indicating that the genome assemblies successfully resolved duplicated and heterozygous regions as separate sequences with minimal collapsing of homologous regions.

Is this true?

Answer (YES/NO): NO